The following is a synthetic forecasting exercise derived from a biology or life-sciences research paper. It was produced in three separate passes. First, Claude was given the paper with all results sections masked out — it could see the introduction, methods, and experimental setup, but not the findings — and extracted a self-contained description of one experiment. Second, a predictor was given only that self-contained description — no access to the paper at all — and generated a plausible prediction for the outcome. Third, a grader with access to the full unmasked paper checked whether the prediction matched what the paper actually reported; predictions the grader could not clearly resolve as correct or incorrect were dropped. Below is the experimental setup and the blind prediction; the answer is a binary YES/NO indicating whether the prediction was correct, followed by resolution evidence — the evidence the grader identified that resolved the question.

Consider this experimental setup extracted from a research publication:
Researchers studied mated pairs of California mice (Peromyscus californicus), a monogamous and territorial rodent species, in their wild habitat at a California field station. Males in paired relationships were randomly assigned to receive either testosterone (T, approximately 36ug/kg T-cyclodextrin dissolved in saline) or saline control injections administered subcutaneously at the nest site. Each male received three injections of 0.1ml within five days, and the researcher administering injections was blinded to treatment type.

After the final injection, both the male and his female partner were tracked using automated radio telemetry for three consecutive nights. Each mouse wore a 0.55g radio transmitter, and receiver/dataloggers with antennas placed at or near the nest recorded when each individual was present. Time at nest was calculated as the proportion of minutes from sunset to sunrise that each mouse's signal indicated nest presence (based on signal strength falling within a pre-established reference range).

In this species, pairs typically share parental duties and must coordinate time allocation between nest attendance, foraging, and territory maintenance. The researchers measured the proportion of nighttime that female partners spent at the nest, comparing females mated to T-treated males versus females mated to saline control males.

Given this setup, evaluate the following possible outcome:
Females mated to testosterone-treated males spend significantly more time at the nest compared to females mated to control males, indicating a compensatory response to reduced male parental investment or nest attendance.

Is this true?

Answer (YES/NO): NO